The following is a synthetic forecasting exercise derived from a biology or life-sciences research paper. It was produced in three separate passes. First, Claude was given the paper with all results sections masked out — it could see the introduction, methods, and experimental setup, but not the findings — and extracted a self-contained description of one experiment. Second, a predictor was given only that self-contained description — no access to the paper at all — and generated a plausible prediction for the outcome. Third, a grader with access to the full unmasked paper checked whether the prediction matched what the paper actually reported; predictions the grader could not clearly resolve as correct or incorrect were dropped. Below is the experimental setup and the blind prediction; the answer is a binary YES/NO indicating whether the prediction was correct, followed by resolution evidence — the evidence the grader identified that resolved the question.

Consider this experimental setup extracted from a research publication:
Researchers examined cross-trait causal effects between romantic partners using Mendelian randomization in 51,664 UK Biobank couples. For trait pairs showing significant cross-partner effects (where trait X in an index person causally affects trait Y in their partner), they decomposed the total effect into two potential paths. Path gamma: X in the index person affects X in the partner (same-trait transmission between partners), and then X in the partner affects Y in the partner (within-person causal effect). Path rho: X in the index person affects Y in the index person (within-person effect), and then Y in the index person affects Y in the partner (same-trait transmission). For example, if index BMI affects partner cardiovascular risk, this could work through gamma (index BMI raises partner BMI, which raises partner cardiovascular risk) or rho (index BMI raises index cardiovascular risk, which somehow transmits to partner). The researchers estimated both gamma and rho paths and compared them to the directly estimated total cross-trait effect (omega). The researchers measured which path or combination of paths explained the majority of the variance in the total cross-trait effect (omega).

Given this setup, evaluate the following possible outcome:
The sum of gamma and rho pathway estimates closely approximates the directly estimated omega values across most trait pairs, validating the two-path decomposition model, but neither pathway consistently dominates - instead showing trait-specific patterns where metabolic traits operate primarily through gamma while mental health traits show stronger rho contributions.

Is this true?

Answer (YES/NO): NO